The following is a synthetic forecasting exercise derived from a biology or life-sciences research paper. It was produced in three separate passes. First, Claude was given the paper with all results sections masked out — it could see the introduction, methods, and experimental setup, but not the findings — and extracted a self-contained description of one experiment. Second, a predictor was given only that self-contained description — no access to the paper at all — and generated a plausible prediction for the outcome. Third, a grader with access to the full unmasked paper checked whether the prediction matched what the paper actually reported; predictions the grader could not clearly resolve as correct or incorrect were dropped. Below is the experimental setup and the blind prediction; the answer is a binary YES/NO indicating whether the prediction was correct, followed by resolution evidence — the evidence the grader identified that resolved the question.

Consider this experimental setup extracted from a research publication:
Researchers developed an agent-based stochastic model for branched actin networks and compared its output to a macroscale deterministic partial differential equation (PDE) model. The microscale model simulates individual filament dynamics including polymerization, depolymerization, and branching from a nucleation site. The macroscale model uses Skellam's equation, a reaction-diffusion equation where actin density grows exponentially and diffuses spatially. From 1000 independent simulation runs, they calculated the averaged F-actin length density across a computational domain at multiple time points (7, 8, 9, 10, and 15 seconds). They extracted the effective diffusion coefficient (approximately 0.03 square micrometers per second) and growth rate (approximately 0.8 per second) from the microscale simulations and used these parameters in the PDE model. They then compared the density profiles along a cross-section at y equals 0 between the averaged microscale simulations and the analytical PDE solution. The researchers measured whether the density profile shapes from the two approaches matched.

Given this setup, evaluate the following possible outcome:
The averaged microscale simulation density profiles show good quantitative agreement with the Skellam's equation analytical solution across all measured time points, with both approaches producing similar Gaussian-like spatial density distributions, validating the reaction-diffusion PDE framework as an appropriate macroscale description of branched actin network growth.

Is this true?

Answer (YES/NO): NO